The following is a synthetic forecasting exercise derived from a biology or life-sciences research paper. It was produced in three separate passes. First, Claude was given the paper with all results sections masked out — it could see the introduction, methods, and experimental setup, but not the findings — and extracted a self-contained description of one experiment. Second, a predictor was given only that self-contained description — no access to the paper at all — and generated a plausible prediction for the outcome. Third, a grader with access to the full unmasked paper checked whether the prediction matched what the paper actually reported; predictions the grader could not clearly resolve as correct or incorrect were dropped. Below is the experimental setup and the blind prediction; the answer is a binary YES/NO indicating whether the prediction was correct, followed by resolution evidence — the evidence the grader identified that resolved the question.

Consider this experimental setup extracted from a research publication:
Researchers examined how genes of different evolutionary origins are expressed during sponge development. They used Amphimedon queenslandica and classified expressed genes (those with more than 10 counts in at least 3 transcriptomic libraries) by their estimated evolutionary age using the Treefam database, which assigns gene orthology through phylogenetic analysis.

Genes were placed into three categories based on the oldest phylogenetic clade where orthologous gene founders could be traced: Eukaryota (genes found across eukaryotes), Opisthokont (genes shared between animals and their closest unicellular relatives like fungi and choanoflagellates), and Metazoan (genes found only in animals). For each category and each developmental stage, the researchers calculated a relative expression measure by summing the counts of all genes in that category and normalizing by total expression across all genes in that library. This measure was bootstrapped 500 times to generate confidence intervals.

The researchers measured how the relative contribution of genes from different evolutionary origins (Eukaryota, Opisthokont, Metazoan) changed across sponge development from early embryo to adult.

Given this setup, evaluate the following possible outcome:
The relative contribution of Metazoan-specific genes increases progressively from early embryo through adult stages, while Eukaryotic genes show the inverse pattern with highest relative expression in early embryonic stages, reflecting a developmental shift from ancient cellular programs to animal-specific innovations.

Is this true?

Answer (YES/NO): YES